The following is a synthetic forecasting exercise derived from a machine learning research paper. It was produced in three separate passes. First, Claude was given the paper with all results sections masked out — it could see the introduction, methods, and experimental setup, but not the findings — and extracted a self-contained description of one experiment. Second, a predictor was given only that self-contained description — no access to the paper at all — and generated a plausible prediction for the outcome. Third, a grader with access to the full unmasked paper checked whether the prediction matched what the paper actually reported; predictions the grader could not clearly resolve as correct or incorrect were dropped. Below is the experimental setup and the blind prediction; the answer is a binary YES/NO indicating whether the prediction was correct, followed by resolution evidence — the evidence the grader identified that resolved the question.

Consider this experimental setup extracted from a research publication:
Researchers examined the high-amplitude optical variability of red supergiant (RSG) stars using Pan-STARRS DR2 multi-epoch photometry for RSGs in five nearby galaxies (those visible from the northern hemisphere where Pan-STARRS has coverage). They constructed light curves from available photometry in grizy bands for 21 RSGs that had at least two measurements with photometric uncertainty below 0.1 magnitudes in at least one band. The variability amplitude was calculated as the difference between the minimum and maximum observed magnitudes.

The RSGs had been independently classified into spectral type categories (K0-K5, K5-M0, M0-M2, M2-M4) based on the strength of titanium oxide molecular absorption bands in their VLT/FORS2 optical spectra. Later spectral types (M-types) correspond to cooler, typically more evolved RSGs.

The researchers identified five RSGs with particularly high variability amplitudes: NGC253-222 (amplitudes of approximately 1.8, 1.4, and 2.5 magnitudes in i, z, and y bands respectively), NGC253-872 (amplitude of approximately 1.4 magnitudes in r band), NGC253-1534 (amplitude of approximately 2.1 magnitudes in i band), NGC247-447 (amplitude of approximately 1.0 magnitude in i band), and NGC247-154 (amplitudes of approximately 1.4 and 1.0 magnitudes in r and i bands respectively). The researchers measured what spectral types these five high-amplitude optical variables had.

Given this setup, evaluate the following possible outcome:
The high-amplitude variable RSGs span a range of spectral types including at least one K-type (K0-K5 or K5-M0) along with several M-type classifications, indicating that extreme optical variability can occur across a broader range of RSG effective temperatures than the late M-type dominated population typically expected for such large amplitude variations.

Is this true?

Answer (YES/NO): NO